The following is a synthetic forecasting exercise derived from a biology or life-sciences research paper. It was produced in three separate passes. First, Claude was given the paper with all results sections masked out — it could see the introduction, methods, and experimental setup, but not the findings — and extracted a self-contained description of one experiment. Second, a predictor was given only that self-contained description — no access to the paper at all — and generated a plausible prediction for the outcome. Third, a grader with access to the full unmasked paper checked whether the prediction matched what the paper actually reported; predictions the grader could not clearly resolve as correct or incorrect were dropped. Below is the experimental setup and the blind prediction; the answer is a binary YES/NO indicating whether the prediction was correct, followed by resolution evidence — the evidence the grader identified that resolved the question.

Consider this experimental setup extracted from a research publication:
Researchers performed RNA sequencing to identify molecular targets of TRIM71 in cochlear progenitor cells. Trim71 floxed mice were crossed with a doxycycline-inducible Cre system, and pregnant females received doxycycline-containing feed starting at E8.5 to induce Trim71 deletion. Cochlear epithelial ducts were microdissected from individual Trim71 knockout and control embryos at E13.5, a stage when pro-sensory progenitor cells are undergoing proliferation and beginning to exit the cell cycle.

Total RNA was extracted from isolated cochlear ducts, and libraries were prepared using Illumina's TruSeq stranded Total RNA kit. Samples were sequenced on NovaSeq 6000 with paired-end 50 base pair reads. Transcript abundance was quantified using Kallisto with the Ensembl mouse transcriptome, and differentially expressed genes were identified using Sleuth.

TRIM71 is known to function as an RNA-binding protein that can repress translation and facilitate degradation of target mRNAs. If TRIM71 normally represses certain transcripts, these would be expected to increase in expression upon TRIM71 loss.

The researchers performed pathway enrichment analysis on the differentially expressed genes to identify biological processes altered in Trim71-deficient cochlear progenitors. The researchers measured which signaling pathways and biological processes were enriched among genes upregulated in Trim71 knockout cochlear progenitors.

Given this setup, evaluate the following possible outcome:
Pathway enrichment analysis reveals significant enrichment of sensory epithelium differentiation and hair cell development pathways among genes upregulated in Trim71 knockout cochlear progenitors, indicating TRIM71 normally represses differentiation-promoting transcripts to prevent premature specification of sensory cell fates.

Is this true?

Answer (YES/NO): YES